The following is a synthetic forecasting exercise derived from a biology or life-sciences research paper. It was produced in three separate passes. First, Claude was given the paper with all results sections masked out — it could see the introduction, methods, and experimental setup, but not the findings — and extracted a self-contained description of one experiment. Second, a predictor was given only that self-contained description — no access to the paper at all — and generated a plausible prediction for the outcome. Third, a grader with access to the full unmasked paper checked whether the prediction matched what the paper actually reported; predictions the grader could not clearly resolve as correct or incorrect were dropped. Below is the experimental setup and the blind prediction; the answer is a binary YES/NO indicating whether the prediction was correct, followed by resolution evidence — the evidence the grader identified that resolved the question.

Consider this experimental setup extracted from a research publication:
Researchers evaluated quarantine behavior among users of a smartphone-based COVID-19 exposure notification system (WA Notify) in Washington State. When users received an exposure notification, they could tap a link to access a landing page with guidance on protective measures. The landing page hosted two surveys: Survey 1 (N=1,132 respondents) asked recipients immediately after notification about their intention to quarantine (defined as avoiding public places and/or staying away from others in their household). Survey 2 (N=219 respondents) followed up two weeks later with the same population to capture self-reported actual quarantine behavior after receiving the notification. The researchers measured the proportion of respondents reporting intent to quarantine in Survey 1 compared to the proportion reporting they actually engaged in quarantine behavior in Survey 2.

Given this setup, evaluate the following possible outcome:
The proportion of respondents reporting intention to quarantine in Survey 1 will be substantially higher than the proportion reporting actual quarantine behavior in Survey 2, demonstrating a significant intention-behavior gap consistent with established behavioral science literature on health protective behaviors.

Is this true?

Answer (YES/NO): NO